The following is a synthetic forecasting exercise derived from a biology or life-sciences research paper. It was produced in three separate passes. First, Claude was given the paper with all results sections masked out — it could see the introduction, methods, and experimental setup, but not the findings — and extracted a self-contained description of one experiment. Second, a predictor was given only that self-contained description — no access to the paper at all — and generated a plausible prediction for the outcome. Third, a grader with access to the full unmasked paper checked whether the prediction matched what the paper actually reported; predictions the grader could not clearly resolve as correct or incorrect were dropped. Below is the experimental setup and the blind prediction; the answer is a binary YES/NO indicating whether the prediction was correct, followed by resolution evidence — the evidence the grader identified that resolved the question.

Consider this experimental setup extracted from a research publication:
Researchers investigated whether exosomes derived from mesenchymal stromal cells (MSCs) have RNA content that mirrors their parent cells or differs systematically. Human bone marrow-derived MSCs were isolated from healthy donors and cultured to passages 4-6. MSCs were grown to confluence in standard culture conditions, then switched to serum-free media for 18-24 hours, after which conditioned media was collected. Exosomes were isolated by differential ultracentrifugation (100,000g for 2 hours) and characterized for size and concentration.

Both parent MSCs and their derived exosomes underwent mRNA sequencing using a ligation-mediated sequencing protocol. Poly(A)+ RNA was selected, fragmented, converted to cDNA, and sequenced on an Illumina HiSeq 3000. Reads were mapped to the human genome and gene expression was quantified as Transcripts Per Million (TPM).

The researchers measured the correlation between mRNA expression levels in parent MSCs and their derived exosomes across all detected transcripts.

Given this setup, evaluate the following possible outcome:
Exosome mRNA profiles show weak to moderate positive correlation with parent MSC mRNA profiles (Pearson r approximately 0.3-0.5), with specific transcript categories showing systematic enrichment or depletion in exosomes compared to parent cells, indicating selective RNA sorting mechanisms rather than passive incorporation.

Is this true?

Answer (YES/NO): NO